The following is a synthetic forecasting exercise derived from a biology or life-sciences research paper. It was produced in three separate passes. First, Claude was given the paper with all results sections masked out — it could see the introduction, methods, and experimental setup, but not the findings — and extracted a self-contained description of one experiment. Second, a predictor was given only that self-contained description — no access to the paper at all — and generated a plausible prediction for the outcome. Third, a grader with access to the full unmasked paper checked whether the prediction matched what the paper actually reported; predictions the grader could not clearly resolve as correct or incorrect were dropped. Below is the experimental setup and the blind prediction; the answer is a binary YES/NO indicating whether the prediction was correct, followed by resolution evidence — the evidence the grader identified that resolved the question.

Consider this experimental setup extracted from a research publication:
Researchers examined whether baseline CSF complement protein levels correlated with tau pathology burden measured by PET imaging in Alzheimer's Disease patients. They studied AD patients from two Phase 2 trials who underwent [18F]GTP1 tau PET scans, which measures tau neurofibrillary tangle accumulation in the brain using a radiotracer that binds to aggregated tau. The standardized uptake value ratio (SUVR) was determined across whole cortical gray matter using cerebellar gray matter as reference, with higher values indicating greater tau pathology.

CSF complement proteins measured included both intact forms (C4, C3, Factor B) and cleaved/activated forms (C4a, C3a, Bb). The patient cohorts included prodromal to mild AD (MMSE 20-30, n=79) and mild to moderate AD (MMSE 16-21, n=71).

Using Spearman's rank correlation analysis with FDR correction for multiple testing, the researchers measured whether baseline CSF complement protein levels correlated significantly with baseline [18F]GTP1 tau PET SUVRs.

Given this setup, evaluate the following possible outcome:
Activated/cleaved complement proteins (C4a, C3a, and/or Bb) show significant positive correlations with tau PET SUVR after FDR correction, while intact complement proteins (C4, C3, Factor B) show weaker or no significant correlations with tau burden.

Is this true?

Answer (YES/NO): NO